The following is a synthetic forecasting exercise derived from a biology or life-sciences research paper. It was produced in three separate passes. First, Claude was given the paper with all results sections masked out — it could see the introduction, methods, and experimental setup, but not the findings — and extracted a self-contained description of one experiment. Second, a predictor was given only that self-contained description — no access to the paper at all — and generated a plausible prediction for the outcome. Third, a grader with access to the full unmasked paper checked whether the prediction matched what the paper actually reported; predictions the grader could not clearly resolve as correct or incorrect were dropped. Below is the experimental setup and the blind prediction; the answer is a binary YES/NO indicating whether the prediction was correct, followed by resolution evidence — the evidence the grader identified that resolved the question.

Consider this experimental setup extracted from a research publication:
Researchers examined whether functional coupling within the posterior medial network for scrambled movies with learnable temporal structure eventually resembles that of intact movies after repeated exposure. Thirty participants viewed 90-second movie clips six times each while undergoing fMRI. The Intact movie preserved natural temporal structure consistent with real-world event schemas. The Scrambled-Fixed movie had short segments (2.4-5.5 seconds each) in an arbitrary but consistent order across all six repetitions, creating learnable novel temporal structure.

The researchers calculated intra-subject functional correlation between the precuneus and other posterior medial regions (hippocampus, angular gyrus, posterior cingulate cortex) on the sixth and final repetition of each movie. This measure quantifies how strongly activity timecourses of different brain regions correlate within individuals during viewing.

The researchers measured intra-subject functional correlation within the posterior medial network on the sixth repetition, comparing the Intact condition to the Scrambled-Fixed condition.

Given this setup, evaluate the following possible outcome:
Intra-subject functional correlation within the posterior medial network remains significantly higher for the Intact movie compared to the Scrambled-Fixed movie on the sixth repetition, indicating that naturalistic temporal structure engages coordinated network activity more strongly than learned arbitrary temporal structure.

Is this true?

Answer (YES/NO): NO